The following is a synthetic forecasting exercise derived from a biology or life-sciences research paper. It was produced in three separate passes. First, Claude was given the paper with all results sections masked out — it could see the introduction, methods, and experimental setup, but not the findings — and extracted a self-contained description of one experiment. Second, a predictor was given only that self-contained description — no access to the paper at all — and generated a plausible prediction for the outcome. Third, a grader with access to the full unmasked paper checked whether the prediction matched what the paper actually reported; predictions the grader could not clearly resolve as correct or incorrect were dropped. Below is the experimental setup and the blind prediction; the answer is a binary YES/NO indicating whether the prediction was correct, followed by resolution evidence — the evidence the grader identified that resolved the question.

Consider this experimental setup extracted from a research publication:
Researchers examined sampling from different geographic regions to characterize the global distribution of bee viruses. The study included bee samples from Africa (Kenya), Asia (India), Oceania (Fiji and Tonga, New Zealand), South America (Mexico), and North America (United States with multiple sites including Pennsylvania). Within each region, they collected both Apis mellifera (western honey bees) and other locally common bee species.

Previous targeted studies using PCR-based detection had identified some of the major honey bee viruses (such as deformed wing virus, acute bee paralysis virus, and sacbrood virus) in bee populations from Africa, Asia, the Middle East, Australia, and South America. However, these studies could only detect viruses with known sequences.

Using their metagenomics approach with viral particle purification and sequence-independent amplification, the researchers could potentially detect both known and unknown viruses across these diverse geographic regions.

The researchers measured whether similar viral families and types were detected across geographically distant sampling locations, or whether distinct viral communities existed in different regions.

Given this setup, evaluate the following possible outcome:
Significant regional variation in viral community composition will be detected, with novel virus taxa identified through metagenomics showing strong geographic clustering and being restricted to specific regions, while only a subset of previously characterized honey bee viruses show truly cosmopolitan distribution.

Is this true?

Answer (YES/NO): NO